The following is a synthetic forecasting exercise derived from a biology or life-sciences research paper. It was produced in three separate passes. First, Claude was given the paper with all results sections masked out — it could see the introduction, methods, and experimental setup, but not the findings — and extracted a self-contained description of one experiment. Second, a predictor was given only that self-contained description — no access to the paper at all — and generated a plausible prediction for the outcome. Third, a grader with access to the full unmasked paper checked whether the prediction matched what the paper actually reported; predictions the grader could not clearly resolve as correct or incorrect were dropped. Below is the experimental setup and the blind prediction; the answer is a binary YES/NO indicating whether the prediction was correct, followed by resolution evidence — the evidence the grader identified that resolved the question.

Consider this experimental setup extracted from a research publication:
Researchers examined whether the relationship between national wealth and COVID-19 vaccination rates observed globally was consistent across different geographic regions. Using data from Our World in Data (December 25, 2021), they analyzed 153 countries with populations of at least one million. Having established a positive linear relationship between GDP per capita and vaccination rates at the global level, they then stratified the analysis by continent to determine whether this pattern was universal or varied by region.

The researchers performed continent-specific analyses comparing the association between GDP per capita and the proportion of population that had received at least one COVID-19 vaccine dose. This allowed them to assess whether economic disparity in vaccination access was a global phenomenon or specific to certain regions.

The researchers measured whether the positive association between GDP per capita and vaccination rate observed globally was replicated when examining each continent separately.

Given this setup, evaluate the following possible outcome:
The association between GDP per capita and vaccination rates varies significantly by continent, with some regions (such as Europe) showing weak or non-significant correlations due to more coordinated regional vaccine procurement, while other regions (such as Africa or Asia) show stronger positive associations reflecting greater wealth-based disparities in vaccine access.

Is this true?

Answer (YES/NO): NO